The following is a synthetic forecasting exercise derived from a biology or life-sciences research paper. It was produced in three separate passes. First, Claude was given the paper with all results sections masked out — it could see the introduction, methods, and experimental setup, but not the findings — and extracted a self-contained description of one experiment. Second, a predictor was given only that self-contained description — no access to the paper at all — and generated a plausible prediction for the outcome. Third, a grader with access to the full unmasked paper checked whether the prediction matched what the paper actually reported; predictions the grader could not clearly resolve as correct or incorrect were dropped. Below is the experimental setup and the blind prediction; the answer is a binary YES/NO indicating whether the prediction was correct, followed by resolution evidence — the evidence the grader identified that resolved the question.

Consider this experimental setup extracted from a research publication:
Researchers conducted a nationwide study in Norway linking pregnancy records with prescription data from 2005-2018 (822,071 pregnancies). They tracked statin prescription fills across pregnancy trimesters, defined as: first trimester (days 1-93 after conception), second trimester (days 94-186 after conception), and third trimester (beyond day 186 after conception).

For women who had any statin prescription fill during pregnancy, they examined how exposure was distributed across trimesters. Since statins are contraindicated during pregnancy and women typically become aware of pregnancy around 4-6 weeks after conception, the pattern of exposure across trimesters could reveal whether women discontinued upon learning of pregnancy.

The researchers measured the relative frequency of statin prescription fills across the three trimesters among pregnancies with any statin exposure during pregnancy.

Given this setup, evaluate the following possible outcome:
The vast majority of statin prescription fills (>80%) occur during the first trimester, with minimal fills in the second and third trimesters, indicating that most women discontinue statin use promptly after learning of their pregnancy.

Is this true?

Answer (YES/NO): YES